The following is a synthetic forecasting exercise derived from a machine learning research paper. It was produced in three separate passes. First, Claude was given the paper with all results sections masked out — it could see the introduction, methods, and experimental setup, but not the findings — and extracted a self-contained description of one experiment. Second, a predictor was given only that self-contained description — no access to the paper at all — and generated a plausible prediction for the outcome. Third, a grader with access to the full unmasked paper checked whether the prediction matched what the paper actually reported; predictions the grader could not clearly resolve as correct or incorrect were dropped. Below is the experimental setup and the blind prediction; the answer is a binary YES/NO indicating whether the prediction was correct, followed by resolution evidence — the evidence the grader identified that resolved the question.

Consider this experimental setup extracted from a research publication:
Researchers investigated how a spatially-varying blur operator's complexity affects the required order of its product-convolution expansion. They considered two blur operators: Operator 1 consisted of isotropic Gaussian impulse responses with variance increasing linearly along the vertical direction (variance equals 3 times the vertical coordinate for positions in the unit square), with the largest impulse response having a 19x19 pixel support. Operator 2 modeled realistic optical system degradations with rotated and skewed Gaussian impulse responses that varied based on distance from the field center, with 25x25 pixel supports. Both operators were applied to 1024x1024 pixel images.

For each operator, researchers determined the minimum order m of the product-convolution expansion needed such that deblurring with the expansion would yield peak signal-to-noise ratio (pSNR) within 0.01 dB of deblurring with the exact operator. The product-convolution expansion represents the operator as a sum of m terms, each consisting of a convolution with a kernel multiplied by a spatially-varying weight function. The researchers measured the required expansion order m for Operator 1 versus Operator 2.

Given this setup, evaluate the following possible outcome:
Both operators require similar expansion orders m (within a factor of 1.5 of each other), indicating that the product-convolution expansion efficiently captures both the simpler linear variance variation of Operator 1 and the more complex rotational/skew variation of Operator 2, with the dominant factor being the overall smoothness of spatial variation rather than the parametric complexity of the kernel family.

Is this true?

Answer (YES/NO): NO